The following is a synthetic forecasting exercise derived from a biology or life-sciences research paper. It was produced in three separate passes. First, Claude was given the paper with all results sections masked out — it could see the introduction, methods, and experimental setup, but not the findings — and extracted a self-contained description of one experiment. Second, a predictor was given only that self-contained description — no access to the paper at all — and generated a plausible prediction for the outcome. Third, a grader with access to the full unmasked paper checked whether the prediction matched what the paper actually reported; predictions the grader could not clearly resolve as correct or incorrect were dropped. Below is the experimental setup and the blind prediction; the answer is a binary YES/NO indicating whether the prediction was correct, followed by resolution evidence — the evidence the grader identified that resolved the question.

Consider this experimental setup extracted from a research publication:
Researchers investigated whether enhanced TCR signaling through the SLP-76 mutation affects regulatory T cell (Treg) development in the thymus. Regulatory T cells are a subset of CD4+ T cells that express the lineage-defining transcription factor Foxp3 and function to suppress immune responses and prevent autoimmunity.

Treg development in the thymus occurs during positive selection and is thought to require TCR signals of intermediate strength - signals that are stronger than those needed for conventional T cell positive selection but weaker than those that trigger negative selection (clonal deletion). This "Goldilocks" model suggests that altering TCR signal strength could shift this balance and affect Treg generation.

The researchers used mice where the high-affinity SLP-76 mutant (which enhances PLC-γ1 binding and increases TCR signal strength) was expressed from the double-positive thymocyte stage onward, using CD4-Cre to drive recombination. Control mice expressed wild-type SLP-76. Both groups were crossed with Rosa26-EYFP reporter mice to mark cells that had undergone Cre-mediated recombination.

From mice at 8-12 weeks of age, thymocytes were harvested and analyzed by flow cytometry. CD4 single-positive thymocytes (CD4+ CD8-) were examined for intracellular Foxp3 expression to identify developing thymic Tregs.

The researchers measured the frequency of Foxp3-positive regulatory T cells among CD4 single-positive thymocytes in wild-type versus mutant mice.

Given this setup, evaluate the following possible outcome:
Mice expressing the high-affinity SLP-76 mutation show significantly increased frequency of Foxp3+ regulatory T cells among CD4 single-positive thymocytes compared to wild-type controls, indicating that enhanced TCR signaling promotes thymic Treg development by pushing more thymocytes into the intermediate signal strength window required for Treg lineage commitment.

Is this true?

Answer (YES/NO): NO